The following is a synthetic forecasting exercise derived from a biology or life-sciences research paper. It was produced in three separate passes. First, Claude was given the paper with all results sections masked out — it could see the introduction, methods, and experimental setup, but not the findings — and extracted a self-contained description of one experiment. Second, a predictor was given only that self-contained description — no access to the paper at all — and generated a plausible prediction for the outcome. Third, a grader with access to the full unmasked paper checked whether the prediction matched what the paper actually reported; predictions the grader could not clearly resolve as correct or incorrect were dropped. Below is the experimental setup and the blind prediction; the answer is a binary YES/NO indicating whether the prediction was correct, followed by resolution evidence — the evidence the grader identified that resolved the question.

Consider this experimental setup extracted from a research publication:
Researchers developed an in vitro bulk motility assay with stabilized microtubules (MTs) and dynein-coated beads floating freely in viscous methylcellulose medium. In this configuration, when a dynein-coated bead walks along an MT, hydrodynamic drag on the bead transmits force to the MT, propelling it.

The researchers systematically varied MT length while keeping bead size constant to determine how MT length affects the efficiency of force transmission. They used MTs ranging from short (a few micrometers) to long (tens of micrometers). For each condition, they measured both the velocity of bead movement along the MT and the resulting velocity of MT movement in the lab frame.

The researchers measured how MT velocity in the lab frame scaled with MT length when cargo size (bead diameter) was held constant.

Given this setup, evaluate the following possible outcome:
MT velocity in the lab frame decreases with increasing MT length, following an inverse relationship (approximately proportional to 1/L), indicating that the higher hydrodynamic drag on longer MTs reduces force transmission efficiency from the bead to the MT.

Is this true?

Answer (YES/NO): NO